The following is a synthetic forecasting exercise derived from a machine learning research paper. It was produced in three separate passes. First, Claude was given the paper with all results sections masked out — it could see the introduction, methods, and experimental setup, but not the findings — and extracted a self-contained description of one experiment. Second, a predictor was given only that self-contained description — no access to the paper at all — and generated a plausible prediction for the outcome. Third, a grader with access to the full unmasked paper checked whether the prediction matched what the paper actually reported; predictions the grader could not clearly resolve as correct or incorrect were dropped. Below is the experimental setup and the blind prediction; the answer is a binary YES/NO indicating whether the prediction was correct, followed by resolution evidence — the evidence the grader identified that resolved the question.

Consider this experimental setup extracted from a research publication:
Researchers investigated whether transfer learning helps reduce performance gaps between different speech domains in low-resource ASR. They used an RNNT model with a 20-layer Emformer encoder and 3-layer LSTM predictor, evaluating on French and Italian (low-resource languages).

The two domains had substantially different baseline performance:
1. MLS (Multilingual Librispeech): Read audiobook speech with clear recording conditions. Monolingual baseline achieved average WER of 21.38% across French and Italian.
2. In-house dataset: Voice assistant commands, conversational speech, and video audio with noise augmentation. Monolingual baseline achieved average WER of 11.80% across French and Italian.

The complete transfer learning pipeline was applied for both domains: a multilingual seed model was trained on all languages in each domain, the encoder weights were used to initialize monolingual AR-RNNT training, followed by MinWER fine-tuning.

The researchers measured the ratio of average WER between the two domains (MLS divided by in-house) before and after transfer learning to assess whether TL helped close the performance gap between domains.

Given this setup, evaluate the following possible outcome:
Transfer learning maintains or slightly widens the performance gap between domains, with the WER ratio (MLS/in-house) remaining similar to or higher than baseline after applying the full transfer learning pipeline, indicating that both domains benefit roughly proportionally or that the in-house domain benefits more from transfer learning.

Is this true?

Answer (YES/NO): YES